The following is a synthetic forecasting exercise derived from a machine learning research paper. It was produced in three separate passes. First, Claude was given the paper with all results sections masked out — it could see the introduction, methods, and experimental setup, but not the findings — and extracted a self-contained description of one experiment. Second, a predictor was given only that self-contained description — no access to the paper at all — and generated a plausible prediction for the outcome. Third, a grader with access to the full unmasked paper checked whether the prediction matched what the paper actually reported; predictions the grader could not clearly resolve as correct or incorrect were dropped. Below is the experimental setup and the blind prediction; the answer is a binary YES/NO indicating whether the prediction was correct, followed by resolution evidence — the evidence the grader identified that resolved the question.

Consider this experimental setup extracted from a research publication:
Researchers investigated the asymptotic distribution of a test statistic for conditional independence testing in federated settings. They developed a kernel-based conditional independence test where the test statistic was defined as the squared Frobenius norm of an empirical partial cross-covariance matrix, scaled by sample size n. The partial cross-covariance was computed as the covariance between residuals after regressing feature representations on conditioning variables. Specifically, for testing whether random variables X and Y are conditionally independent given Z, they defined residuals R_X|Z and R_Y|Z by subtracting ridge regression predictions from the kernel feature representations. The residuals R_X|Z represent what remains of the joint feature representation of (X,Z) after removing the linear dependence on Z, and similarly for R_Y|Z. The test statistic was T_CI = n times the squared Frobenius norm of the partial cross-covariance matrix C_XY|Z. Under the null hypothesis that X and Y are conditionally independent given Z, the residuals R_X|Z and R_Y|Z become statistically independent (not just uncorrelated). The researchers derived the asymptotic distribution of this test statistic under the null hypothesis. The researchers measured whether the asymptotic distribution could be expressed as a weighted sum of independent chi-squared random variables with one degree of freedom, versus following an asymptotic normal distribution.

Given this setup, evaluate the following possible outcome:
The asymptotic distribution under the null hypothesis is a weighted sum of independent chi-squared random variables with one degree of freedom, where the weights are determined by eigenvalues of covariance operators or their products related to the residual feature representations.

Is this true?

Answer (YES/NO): YES